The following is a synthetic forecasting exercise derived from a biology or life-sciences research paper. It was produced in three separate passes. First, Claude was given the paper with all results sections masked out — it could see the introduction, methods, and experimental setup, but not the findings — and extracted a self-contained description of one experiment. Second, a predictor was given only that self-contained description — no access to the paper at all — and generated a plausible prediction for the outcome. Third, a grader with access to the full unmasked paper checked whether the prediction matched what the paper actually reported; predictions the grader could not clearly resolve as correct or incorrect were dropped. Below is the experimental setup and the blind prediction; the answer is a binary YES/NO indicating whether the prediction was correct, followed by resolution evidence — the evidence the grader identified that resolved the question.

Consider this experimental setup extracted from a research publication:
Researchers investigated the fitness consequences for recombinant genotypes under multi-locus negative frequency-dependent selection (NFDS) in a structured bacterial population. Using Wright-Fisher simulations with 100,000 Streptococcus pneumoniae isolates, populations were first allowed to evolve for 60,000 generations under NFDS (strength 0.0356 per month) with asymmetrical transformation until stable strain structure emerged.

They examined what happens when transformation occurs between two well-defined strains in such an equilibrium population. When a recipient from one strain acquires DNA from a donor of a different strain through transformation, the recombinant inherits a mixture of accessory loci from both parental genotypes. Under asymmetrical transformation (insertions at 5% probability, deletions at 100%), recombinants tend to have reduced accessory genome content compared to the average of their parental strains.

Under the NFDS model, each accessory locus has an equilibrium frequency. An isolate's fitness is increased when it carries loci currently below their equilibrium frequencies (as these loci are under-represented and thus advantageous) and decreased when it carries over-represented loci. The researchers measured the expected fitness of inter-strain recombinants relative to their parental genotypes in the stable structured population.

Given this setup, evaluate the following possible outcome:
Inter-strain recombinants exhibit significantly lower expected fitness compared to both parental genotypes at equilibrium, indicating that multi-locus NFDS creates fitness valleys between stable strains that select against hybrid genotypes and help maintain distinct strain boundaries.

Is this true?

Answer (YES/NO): YES